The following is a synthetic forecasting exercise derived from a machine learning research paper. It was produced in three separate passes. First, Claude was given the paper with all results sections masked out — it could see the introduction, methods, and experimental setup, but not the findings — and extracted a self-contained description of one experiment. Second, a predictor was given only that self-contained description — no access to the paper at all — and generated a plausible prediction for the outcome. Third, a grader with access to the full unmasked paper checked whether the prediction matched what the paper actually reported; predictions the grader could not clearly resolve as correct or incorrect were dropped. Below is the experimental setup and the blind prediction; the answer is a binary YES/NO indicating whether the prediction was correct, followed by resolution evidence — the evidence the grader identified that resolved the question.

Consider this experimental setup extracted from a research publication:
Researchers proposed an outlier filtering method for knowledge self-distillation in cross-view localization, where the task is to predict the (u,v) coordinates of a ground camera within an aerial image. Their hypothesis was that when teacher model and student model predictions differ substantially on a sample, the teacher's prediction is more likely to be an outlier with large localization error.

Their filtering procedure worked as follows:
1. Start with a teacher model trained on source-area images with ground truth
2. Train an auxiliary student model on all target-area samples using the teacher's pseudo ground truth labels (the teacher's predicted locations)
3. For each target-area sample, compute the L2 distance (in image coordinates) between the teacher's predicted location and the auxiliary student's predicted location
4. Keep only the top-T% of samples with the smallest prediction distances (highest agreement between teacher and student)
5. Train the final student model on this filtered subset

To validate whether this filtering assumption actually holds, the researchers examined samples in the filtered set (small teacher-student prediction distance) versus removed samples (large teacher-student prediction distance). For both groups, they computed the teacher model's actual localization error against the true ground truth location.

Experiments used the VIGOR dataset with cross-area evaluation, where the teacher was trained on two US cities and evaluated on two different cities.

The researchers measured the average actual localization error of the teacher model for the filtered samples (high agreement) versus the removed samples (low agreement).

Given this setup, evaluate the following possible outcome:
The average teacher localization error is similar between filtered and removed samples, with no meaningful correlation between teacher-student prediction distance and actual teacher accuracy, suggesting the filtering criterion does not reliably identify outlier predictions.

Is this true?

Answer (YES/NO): NO